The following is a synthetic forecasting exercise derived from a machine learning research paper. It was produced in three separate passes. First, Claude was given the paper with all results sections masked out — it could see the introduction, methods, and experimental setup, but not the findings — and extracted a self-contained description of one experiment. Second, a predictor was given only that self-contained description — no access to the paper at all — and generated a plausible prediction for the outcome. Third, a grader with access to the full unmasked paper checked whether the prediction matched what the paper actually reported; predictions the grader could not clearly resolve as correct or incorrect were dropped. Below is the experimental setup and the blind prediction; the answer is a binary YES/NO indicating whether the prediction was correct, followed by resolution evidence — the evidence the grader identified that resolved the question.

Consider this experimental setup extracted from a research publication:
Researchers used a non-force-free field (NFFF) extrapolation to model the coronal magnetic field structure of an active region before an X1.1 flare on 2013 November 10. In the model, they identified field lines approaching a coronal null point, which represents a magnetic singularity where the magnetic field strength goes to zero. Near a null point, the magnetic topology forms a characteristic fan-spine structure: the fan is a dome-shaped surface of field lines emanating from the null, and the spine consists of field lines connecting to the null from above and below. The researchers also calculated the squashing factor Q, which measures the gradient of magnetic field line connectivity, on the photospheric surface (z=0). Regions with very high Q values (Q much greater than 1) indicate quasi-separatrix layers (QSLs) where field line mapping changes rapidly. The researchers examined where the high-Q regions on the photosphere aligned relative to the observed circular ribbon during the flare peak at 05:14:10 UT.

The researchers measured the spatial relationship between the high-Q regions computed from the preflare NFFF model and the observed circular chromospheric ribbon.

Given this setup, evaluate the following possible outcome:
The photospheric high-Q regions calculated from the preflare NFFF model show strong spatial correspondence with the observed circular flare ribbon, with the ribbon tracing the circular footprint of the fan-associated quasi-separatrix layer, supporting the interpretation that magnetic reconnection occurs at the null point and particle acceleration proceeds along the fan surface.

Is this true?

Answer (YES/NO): YES